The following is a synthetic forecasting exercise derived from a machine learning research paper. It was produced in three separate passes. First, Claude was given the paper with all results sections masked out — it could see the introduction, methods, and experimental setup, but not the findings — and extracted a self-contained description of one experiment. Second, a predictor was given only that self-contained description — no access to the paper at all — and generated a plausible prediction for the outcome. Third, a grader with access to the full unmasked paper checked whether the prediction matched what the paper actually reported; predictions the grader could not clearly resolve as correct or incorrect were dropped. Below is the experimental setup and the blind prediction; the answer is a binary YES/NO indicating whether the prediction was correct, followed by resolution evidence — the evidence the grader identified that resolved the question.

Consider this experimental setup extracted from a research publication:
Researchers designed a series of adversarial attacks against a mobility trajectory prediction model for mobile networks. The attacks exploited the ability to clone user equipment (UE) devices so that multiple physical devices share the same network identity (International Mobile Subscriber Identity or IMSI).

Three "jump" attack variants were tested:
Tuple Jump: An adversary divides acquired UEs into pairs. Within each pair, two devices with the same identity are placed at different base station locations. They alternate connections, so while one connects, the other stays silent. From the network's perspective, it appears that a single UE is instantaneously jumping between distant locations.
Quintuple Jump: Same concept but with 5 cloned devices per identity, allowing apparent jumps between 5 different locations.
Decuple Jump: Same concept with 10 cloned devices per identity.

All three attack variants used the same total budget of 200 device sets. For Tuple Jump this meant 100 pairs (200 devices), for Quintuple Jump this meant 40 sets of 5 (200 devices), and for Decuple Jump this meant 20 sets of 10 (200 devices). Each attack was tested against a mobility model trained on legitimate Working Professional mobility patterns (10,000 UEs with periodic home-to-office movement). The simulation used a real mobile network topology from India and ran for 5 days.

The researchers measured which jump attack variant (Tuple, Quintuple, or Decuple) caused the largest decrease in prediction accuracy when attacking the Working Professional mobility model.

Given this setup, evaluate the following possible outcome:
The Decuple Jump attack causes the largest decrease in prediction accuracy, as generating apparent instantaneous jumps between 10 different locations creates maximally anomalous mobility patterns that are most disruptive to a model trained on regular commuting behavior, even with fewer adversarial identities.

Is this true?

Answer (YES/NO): NO